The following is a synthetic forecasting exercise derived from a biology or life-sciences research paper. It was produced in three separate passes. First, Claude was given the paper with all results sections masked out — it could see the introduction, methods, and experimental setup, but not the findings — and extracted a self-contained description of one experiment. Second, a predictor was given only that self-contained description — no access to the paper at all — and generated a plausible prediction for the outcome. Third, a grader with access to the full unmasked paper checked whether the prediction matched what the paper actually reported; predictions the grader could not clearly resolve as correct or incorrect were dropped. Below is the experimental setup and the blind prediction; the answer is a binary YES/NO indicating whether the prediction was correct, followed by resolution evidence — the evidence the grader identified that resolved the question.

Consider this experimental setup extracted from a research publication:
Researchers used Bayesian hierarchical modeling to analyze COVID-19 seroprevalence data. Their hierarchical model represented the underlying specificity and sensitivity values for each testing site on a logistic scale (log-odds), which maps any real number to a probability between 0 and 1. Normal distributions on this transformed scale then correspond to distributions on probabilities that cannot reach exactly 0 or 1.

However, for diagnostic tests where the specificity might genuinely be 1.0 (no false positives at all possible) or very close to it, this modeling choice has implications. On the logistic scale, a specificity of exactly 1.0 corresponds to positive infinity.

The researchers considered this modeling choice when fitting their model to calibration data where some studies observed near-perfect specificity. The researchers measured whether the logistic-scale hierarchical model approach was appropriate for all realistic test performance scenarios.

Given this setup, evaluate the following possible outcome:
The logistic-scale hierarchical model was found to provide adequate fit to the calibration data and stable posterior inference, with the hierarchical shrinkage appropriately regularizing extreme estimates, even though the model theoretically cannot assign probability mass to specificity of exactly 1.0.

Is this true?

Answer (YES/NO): NO